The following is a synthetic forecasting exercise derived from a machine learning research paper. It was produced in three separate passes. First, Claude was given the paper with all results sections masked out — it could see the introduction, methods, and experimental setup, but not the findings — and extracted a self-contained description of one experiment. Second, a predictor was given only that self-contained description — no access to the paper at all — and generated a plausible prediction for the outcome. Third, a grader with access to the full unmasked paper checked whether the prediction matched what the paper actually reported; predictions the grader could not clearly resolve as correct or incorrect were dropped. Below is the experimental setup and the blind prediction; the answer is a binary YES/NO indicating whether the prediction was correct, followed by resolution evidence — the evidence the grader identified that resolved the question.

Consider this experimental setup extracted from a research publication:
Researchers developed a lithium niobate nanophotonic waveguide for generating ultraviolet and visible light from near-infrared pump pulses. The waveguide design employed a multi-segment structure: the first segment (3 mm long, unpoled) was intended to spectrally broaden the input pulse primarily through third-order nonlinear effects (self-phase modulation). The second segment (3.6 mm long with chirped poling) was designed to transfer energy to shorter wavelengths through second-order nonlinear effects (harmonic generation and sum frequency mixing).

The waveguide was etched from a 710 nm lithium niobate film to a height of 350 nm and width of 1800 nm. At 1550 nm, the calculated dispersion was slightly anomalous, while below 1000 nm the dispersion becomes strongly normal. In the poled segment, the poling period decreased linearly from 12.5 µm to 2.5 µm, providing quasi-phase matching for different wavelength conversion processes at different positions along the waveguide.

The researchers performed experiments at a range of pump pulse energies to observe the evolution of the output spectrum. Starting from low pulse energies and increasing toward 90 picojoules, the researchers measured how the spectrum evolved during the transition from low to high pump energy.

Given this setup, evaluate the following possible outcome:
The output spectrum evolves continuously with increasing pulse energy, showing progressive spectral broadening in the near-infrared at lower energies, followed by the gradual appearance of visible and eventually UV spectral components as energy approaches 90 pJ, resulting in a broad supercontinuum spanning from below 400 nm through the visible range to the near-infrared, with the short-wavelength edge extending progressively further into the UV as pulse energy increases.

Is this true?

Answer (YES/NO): NO